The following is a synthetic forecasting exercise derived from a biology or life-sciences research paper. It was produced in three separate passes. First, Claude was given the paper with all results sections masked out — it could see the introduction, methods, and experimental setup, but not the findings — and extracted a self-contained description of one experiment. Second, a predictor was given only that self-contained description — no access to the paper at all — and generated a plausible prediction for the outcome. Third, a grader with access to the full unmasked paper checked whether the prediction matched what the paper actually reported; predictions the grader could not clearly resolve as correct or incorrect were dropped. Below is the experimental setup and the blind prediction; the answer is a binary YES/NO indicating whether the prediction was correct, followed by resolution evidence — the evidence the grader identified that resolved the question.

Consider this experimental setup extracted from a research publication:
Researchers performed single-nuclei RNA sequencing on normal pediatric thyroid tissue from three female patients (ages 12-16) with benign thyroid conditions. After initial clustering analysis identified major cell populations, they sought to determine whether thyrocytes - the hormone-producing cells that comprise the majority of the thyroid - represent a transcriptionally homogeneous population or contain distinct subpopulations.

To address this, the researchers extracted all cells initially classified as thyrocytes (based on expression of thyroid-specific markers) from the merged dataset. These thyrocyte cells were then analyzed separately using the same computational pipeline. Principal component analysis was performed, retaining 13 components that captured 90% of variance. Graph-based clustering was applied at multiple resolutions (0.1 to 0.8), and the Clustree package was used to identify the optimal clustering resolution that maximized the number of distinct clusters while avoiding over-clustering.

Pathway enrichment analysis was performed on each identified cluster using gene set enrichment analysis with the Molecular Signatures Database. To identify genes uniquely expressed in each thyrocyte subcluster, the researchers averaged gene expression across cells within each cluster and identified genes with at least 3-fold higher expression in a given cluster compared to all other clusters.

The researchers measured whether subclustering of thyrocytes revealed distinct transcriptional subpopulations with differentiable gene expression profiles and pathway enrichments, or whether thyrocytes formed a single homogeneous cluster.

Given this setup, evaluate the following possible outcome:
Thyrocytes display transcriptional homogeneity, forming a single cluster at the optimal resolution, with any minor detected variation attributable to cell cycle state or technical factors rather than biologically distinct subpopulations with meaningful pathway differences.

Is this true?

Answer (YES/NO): NO